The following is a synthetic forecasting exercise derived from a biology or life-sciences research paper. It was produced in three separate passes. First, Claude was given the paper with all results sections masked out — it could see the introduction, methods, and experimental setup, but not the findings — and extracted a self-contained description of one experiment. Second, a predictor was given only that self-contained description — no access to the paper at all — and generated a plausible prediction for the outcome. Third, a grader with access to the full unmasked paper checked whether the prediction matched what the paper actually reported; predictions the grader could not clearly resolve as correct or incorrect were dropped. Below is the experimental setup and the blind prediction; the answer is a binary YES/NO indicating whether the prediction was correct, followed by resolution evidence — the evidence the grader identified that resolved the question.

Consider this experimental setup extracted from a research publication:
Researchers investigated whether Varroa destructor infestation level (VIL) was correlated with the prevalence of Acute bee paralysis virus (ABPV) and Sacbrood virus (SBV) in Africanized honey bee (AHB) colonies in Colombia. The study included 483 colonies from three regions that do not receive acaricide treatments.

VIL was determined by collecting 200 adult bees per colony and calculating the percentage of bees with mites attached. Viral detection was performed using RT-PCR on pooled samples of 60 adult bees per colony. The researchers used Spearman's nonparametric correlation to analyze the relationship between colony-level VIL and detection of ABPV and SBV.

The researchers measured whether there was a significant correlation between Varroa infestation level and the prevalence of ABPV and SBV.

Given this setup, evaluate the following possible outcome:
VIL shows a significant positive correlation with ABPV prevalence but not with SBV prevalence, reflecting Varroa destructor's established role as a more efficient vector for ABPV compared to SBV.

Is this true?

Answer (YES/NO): NO